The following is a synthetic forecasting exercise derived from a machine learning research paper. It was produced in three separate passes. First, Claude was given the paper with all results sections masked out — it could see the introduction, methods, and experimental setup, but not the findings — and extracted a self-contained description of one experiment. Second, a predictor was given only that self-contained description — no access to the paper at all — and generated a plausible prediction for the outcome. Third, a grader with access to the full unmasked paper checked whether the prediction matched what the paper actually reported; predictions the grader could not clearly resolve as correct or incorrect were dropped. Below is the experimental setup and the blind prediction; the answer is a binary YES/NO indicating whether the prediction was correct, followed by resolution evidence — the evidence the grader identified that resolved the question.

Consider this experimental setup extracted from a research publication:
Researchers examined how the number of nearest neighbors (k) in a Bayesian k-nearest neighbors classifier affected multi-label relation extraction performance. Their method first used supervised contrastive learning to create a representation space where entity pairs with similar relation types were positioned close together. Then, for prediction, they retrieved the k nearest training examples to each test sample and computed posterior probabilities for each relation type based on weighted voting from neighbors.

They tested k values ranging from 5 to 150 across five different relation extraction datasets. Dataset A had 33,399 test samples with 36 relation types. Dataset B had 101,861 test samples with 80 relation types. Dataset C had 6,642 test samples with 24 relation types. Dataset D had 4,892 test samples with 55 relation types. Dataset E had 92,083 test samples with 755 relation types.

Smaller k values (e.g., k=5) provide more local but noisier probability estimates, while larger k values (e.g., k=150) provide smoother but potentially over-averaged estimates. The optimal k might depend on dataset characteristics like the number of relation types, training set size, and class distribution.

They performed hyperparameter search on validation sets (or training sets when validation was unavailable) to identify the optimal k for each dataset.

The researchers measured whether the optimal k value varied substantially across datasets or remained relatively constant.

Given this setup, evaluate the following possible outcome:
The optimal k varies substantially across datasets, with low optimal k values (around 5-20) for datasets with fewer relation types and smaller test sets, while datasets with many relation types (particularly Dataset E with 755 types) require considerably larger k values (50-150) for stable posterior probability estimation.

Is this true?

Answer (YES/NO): NO